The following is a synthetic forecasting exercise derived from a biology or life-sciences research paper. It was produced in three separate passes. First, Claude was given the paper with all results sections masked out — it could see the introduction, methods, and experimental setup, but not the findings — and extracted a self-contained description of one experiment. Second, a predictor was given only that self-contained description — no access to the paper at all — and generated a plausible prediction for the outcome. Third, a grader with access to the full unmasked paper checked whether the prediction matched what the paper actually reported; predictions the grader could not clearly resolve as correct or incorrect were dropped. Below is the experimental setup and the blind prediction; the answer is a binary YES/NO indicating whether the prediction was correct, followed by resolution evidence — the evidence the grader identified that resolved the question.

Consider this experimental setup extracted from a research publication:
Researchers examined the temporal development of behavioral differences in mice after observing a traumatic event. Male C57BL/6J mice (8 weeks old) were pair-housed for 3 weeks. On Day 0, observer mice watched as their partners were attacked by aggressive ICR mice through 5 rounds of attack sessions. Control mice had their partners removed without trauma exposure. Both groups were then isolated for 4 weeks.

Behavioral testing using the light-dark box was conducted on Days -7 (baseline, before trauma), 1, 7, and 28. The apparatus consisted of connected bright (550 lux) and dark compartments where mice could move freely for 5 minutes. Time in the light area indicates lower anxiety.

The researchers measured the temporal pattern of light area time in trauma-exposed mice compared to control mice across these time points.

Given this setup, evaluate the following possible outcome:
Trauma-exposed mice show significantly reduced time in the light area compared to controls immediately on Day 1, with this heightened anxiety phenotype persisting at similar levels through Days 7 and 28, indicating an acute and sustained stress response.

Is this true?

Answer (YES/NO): NO